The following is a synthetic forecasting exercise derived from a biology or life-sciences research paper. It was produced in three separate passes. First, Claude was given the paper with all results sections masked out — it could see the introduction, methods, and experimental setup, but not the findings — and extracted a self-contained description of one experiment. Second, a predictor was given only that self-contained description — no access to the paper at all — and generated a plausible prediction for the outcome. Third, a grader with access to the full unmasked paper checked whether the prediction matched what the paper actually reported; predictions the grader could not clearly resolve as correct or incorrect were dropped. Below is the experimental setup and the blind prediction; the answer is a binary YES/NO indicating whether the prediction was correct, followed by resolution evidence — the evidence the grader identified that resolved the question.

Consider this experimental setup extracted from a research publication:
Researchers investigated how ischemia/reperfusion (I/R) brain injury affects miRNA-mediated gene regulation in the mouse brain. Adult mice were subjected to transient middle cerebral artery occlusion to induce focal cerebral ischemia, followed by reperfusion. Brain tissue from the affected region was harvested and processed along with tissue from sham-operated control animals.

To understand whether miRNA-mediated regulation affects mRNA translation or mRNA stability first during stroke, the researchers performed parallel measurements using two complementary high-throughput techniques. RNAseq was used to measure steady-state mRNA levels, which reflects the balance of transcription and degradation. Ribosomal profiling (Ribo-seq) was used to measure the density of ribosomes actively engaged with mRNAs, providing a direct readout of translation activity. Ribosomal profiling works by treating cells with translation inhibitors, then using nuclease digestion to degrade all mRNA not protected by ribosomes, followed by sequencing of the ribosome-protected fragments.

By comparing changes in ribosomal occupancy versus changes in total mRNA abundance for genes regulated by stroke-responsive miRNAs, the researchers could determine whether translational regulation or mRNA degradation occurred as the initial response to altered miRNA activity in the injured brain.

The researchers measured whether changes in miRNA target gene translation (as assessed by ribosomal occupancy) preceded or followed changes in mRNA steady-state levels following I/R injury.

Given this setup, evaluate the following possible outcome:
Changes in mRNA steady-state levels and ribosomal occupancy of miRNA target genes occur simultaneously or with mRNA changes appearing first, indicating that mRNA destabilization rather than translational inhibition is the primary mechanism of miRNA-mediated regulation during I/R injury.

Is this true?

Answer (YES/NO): NO